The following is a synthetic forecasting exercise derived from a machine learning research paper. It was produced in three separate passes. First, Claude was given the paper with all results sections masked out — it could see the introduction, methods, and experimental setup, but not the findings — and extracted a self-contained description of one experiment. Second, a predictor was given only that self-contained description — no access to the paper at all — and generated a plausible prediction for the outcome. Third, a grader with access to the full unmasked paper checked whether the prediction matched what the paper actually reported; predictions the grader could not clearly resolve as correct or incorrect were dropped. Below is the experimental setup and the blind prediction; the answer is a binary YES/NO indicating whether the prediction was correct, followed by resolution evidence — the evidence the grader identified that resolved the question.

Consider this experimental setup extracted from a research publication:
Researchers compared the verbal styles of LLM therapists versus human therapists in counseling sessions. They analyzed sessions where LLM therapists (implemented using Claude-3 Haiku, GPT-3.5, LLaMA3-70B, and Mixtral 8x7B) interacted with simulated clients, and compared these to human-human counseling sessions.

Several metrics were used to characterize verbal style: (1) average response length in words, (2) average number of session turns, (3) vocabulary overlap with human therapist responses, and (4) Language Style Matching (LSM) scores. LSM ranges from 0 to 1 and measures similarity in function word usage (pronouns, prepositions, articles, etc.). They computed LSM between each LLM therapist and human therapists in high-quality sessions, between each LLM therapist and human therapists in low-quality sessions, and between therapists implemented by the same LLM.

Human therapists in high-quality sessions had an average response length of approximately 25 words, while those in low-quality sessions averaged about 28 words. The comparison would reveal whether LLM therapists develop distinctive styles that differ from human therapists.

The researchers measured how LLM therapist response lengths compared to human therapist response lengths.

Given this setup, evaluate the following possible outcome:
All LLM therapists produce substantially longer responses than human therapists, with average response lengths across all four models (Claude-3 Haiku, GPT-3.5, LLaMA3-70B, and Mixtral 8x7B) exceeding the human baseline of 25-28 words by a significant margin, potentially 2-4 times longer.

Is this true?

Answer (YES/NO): NO